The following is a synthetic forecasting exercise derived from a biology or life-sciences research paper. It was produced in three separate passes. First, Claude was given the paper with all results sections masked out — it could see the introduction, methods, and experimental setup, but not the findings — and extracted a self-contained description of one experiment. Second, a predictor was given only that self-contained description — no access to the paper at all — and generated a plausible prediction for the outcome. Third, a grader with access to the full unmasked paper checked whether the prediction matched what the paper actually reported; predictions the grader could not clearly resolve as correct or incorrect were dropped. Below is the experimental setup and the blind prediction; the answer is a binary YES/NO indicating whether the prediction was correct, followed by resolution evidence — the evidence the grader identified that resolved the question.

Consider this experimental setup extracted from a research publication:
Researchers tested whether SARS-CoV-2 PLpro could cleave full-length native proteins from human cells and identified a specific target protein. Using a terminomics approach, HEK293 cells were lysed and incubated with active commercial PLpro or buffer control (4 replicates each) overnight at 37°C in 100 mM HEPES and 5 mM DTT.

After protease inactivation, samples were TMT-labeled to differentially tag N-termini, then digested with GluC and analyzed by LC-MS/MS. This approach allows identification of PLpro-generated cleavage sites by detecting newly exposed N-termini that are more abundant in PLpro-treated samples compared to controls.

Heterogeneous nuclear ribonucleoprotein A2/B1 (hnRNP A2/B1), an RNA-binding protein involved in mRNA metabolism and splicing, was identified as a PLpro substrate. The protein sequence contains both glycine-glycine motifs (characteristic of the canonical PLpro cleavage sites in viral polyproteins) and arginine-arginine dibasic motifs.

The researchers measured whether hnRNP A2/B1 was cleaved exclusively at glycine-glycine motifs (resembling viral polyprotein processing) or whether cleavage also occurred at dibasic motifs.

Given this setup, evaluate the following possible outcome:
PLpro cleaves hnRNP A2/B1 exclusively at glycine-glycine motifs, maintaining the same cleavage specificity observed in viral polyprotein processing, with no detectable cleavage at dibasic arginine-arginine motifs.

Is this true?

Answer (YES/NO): NO